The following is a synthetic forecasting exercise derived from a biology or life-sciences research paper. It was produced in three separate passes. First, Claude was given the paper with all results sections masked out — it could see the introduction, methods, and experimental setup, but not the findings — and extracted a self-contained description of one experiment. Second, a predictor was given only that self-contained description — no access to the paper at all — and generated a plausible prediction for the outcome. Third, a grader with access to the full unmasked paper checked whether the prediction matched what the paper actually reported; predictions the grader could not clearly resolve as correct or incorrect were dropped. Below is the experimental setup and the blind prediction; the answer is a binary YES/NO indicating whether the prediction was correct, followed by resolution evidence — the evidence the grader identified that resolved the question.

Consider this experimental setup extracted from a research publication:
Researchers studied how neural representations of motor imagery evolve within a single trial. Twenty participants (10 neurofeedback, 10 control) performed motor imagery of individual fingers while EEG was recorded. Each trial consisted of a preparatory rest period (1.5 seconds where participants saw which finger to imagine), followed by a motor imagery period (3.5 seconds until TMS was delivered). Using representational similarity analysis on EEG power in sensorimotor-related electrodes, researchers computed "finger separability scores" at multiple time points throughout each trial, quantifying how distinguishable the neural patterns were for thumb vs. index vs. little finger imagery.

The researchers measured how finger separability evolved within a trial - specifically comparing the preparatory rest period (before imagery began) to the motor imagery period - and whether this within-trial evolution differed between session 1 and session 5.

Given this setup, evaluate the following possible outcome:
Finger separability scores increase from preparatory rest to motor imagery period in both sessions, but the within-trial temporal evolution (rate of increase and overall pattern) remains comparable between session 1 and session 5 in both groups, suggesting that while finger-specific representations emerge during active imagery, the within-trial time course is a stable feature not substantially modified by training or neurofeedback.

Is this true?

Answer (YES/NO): NO